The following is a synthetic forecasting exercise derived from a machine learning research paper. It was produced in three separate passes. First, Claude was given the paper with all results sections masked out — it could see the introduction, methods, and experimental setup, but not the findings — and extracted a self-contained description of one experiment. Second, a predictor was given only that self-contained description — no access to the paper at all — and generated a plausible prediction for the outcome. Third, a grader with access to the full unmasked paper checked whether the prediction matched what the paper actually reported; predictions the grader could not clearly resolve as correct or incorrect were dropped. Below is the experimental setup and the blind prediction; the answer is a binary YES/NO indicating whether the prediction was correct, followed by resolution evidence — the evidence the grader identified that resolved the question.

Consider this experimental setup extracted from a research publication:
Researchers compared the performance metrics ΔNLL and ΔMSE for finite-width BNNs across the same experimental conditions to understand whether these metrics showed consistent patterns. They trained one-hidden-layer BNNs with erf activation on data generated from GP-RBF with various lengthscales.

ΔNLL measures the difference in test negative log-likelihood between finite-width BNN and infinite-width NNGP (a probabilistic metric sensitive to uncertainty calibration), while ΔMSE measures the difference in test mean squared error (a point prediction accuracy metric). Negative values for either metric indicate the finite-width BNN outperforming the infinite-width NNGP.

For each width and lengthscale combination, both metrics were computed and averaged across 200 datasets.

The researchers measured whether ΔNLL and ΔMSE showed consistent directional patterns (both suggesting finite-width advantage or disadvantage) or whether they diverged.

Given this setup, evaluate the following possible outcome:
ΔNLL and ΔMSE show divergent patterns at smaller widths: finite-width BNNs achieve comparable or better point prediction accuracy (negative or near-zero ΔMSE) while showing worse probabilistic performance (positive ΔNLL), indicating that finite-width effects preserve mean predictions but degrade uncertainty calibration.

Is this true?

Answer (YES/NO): NO